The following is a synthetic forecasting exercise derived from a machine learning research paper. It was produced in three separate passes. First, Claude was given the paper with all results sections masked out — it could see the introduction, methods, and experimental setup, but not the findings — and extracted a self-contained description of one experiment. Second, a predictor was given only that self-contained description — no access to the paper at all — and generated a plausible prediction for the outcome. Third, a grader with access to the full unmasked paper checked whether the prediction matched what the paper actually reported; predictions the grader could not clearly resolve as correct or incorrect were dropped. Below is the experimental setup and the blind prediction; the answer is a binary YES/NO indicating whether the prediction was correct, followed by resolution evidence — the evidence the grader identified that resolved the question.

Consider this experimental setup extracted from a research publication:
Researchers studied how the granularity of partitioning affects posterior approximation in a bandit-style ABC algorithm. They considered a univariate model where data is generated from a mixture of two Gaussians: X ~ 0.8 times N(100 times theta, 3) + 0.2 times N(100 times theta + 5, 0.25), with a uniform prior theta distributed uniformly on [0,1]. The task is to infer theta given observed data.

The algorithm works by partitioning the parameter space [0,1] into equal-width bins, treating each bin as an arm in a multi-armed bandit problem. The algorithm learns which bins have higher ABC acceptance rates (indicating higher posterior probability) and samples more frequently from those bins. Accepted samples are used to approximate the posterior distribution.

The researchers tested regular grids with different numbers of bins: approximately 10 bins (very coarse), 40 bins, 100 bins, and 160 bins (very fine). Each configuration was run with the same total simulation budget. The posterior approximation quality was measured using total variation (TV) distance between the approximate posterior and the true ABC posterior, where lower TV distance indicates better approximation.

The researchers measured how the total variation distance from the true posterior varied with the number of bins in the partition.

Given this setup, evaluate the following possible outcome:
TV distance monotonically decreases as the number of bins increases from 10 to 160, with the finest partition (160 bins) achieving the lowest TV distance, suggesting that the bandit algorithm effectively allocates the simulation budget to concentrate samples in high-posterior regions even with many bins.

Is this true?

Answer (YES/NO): NO